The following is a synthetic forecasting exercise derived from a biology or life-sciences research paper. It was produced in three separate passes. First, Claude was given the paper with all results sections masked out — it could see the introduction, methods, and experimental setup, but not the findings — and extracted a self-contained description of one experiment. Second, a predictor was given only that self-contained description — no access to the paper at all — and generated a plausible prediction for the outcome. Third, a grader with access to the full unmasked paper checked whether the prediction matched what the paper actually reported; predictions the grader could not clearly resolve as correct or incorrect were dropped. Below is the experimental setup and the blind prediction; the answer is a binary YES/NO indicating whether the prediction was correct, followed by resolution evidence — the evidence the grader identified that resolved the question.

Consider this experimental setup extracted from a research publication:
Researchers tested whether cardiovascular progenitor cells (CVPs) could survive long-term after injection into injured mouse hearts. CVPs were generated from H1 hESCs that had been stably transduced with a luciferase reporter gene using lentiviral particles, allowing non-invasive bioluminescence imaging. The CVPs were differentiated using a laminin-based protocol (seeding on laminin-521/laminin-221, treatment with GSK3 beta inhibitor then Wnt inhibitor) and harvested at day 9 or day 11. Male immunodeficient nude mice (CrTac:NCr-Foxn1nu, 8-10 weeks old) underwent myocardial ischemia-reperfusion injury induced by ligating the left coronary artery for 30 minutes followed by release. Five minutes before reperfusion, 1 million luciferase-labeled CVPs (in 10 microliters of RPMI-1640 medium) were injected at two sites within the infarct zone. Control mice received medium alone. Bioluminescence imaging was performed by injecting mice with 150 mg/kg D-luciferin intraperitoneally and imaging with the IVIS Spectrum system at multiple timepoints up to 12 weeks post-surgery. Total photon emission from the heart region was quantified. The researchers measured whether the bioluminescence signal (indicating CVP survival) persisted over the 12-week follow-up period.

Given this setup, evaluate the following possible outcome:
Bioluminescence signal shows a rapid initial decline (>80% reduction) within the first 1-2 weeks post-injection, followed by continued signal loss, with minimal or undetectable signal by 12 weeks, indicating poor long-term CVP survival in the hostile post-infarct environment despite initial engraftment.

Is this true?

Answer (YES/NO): NO